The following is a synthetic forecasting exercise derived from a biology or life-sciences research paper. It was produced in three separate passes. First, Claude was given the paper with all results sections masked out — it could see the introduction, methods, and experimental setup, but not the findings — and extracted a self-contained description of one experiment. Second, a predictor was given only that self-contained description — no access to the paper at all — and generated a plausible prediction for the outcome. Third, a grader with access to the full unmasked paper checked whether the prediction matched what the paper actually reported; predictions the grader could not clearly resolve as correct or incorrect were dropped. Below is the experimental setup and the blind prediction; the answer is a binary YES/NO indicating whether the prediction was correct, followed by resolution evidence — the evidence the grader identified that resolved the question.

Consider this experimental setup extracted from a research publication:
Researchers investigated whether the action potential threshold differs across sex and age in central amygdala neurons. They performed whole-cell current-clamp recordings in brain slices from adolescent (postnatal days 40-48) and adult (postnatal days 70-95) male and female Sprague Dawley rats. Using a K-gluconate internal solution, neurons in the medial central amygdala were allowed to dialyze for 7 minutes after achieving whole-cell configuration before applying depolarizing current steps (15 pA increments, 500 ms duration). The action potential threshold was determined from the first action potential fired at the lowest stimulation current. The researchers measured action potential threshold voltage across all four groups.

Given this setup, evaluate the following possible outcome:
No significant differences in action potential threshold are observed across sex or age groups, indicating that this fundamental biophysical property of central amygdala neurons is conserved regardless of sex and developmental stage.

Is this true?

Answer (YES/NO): NO